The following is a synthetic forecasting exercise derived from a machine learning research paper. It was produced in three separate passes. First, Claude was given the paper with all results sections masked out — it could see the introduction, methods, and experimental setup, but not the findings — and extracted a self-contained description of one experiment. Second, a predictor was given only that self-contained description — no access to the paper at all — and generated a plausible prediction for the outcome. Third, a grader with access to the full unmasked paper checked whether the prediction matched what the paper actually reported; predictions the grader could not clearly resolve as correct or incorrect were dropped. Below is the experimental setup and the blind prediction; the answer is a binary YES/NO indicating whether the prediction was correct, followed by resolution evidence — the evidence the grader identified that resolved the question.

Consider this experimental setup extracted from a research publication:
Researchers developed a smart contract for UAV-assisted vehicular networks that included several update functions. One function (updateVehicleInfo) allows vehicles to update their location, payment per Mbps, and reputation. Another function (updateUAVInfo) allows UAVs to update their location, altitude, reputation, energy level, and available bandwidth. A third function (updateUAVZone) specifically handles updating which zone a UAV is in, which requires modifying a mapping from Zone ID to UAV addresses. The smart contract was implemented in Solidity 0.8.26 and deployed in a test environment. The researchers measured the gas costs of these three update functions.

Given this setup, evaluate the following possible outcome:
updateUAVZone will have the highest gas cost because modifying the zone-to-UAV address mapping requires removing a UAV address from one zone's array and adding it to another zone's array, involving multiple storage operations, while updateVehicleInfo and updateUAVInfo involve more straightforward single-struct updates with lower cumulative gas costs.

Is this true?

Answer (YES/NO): YES